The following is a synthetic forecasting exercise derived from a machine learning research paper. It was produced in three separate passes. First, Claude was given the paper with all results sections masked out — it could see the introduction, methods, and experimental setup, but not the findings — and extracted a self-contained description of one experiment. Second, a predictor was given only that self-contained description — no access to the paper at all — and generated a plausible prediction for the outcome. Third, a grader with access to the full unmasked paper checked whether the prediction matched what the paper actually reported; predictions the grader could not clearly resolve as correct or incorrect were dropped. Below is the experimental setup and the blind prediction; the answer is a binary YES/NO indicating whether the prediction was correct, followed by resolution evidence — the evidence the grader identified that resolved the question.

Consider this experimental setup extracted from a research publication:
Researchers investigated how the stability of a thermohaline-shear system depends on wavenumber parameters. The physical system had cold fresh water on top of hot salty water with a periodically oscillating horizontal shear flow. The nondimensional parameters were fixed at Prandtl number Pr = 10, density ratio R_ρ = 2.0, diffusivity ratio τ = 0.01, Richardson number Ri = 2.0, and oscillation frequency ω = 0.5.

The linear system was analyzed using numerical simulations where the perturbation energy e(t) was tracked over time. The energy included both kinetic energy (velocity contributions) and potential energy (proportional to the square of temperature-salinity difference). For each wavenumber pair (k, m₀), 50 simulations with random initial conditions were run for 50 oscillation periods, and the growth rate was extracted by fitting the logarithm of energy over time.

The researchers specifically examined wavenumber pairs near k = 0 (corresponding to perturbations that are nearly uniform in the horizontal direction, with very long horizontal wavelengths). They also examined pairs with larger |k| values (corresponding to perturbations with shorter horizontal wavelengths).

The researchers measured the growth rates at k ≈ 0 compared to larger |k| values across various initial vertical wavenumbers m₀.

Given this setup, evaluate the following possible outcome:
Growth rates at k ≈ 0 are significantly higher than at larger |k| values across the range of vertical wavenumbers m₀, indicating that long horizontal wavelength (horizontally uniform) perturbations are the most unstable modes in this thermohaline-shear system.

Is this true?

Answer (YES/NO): NO